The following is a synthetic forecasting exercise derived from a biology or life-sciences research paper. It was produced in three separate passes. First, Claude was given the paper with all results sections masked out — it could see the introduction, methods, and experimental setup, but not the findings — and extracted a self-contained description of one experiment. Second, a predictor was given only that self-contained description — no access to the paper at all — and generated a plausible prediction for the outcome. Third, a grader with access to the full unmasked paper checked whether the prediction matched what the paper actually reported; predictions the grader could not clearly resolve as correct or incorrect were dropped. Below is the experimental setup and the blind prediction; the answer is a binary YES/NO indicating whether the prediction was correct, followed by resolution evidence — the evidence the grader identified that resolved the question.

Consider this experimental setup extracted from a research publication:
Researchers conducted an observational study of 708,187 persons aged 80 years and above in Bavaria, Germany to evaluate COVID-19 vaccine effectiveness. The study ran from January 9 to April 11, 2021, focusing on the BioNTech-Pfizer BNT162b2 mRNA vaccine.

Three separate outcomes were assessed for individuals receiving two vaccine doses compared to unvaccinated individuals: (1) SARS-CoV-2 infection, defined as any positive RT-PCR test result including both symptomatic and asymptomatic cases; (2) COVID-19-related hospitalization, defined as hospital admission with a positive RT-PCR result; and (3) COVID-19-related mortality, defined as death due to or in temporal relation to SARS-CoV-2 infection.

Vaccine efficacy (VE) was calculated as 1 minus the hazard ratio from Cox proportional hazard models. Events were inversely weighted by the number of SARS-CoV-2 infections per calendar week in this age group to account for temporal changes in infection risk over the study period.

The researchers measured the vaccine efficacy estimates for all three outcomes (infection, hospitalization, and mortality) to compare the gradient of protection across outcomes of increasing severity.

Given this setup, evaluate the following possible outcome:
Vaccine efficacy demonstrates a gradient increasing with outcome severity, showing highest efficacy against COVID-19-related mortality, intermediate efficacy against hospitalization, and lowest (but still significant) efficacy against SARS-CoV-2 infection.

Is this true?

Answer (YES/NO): YES